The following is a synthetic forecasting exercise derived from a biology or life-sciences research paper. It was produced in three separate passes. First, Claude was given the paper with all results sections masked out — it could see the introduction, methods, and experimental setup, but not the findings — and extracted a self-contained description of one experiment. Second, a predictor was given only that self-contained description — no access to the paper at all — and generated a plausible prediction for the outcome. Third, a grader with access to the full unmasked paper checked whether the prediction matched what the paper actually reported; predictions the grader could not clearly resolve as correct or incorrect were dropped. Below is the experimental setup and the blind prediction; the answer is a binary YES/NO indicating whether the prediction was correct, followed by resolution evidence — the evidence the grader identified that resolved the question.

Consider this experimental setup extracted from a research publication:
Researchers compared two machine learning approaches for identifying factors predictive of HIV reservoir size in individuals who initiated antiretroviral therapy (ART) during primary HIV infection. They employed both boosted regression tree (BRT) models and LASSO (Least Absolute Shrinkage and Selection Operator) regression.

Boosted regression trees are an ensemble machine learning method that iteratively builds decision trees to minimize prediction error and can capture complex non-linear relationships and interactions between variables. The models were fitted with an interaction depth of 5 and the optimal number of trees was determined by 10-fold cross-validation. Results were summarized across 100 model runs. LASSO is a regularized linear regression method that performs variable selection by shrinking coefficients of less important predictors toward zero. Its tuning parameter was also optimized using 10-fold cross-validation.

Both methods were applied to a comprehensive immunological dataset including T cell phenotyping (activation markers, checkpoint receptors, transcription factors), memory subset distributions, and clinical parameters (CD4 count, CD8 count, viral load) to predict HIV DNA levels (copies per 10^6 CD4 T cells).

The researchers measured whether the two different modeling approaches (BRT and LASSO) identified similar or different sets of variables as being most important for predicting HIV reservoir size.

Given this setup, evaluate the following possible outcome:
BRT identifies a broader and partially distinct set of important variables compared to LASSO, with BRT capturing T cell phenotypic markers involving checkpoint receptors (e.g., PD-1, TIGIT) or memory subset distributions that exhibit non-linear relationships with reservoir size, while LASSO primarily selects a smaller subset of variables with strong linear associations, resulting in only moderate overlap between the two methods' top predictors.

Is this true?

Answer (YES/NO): NO